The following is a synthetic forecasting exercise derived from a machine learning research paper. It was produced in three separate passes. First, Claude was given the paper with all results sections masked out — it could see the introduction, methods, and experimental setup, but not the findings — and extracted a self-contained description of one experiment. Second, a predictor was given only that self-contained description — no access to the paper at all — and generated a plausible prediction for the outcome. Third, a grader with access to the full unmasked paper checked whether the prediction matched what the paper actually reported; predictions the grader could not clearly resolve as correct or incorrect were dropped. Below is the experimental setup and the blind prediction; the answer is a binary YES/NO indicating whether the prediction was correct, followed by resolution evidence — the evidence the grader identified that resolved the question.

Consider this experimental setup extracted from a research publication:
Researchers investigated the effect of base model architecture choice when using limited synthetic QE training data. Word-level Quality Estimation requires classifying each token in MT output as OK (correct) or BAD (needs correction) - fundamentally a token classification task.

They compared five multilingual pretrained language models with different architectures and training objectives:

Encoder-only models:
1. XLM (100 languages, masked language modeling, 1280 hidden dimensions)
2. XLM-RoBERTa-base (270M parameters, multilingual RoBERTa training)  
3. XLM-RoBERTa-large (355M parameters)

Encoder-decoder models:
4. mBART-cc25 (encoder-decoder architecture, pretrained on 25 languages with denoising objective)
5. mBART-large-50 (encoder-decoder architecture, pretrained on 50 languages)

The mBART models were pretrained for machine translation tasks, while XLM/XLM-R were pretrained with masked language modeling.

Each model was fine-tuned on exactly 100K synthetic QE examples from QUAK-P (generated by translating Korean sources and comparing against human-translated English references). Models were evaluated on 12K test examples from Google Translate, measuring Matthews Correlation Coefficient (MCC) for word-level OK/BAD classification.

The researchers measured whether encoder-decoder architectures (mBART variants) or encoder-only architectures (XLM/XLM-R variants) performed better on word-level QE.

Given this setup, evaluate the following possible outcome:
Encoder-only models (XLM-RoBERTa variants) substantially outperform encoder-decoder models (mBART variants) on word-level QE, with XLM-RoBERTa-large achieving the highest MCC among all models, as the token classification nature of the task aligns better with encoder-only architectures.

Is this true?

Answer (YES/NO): YES